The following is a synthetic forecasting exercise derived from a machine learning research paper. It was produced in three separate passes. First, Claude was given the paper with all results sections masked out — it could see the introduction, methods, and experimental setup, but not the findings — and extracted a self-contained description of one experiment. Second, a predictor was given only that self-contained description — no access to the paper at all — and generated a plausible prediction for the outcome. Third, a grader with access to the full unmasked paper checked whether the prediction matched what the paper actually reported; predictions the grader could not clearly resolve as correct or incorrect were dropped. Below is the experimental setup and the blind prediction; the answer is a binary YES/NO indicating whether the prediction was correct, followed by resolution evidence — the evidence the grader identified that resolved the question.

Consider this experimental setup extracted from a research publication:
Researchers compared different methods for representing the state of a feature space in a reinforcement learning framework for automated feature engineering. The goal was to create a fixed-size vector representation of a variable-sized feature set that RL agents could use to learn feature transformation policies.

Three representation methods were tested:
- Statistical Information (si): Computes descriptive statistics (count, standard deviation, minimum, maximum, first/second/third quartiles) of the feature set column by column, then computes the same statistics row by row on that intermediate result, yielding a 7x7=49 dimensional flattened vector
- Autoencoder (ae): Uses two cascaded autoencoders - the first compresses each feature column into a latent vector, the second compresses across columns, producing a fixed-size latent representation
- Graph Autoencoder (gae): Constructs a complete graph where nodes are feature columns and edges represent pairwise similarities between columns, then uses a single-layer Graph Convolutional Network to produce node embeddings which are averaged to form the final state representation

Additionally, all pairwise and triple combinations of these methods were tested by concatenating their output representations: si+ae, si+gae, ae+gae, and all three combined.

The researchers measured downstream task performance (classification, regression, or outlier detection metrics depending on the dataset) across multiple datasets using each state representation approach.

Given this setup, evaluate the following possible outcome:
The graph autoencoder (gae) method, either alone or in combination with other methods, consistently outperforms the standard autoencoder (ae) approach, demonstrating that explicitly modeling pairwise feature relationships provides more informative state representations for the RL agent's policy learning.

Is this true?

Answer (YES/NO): NO